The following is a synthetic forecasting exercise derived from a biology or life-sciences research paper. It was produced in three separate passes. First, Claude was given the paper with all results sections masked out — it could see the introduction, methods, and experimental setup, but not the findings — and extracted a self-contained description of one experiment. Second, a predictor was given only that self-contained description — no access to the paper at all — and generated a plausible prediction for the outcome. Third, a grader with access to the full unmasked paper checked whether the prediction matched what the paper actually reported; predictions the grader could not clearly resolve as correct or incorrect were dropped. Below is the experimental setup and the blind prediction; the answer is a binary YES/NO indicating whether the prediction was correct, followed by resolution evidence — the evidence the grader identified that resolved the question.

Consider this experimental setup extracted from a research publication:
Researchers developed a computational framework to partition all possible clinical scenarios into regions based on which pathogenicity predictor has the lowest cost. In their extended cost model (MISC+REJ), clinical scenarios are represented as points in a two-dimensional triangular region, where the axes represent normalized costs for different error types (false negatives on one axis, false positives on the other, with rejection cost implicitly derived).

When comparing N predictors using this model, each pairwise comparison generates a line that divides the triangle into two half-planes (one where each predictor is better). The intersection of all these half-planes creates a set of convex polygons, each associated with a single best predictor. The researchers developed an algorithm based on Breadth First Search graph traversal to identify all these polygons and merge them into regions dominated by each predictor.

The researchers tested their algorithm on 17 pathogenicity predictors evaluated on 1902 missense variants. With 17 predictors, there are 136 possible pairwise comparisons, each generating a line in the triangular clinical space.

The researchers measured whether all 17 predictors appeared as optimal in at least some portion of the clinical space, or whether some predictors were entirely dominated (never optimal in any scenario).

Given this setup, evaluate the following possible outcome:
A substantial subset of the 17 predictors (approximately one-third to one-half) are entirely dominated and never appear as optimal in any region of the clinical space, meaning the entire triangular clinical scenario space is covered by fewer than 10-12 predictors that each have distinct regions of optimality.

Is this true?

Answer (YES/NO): NO